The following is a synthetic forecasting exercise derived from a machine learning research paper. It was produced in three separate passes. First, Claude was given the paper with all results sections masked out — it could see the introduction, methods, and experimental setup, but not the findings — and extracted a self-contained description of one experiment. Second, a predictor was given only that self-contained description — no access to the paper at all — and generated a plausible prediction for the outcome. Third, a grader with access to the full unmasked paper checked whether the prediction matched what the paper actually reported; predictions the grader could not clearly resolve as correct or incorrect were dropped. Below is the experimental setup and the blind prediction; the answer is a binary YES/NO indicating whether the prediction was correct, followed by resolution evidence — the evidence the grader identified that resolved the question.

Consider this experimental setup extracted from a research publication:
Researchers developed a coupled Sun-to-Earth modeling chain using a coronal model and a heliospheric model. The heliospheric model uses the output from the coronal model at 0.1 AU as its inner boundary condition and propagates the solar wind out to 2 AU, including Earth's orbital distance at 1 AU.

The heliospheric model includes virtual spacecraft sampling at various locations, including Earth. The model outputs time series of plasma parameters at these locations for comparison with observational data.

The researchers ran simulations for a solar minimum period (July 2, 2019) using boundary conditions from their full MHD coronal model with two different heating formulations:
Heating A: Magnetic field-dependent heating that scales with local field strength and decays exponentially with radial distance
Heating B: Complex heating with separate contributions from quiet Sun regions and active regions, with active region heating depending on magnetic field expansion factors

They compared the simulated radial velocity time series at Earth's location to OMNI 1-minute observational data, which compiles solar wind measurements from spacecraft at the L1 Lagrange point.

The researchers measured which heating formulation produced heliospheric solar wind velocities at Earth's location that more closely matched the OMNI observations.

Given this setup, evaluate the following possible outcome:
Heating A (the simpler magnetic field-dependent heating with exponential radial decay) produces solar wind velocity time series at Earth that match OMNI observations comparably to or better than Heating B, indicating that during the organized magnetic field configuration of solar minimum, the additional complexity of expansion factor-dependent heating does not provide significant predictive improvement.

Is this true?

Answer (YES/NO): YES